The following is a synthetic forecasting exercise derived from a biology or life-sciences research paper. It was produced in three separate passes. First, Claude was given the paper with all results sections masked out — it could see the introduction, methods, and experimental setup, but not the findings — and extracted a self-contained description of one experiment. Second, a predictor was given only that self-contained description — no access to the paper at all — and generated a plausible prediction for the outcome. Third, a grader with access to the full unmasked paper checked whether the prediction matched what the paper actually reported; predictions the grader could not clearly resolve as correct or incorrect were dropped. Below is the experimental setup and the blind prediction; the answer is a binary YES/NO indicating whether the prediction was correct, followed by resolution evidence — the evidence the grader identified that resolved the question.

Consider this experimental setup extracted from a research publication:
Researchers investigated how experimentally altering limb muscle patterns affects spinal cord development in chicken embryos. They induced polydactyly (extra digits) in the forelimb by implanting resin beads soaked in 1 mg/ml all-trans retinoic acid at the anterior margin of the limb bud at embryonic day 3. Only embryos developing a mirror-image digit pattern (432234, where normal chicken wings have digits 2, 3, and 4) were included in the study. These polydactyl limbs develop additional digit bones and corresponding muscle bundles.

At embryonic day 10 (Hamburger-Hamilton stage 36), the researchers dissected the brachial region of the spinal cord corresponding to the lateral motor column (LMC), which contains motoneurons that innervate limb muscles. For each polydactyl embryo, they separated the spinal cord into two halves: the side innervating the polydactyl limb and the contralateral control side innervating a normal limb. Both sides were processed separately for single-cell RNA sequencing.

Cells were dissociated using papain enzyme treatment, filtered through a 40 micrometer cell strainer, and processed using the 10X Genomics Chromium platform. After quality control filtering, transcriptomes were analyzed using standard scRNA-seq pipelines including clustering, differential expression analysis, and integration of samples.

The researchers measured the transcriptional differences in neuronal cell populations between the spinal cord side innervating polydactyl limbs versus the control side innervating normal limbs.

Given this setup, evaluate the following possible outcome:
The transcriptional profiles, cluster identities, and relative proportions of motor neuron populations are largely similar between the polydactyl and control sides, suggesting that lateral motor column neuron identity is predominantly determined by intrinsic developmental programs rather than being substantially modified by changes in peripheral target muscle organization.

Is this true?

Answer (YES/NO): YES